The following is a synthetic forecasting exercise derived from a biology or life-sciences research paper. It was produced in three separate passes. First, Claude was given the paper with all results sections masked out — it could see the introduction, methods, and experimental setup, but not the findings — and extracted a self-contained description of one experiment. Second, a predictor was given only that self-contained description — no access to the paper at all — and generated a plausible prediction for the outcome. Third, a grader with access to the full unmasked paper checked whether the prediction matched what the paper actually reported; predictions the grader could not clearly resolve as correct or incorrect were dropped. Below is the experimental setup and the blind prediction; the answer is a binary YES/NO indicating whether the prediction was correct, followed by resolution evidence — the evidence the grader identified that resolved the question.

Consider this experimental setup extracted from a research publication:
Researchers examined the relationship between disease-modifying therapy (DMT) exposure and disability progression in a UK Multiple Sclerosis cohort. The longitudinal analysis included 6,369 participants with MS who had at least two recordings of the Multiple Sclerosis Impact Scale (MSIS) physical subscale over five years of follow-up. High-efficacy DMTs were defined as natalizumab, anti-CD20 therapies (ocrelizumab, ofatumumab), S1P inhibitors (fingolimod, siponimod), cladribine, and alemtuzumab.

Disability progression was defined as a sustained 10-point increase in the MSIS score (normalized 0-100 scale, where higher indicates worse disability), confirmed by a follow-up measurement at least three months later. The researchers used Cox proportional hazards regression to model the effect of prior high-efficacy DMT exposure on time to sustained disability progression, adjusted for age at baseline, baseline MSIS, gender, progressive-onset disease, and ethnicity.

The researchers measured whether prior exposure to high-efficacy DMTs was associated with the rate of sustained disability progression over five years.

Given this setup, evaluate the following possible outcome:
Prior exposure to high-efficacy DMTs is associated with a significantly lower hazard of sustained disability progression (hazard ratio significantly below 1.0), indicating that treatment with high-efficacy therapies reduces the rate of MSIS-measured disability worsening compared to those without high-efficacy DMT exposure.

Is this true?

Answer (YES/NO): YES